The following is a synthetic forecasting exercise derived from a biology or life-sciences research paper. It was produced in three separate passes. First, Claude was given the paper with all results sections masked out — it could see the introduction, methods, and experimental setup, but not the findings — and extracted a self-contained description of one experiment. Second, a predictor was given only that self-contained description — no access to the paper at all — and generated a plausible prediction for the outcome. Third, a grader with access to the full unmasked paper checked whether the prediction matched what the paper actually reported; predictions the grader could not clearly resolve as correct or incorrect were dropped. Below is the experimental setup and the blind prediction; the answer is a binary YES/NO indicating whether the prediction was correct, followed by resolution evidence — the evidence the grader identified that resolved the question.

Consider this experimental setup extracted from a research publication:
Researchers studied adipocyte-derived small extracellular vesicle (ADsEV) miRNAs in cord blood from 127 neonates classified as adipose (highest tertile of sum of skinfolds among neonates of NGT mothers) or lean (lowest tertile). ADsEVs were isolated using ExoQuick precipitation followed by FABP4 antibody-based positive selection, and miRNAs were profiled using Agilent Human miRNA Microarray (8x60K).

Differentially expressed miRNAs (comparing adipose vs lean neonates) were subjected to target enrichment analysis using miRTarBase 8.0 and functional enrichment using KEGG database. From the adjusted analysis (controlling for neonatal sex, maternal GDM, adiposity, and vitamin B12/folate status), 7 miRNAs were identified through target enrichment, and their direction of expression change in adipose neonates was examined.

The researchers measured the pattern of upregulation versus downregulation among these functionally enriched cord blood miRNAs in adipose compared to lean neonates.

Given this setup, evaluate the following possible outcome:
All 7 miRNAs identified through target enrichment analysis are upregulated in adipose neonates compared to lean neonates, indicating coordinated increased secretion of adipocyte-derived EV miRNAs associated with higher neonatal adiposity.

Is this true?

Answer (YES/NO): NO